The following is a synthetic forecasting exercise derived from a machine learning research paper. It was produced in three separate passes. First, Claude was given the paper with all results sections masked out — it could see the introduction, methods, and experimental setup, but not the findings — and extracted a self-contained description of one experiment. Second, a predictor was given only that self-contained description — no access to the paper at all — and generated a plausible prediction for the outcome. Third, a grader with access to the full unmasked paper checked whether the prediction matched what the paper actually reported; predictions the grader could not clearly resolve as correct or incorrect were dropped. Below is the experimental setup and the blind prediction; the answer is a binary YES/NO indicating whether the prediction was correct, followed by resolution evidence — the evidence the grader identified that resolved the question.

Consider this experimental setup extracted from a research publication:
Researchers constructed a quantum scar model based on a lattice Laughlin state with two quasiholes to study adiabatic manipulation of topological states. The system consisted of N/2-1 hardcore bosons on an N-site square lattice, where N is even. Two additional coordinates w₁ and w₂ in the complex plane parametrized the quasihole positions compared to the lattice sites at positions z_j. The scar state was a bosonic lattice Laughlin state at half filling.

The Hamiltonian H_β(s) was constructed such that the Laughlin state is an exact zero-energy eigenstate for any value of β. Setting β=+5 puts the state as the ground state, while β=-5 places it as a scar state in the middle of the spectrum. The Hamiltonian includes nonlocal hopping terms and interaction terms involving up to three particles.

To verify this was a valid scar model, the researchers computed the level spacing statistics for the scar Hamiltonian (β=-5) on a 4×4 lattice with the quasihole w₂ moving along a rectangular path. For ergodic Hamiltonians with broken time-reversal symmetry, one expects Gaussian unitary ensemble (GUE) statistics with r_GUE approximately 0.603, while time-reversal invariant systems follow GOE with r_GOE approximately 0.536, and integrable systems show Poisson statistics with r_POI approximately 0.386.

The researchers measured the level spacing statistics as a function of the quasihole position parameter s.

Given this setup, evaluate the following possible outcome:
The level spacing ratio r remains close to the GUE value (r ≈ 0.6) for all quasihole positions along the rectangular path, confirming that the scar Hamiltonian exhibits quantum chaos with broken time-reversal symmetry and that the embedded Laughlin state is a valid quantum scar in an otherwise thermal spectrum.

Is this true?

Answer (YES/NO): NO